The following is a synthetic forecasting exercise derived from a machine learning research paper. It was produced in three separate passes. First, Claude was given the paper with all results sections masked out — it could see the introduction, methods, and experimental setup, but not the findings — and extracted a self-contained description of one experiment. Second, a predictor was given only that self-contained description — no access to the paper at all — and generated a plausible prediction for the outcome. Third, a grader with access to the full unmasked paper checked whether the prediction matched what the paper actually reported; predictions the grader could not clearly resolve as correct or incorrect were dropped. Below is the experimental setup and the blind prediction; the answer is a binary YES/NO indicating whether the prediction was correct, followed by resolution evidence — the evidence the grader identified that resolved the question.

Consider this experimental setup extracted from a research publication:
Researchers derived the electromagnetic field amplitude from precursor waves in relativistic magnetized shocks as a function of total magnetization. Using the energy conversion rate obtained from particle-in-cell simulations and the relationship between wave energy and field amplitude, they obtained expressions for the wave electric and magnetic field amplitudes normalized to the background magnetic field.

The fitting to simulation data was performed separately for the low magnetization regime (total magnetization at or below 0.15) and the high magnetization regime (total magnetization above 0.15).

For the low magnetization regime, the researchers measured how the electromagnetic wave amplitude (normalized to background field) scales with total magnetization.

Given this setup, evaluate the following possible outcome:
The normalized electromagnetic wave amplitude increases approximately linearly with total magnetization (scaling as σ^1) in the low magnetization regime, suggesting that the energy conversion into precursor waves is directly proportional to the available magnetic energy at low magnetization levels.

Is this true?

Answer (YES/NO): NO